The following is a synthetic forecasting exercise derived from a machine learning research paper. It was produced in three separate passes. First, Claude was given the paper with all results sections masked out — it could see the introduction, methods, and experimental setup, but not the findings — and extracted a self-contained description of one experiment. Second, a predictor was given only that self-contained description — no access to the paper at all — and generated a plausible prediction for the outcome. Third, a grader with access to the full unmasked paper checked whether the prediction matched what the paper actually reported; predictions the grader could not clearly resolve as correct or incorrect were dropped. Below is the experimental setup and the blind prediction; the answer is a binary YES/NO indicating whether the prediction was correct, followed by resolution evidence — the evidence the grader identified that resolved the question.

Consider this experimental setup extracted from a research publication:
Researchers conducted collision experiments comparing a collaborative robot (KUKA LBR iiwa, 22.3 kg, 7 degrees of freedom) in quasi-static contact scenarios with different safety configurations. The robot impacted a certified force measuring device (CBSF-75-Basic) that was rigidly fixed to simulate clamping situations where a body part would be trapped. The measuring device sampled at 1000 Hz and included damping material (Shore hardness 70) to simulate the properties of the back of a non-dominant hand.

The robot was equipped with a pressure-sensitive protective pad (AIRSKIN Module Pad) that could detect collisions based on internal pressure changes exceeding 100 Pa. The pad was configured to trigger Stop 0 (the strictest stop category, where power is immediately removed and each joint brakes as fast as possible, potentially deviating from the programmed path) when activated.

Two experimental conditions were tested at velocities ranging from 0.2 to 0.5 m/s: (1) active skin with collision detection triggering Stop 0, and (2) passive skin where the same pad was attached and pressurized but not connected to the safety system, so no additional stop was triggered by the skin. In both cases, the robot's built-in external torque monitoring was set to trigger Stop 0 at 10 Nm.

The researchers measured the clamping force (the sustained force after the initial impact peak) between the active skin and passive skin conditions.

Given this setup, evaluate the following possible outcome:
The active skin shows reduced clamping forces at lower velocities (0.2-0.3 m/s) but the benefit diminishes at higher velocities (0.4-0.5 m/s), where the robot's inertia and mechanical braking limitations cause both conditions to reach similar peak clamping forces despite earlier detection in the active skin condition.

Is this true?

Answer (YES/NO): NO